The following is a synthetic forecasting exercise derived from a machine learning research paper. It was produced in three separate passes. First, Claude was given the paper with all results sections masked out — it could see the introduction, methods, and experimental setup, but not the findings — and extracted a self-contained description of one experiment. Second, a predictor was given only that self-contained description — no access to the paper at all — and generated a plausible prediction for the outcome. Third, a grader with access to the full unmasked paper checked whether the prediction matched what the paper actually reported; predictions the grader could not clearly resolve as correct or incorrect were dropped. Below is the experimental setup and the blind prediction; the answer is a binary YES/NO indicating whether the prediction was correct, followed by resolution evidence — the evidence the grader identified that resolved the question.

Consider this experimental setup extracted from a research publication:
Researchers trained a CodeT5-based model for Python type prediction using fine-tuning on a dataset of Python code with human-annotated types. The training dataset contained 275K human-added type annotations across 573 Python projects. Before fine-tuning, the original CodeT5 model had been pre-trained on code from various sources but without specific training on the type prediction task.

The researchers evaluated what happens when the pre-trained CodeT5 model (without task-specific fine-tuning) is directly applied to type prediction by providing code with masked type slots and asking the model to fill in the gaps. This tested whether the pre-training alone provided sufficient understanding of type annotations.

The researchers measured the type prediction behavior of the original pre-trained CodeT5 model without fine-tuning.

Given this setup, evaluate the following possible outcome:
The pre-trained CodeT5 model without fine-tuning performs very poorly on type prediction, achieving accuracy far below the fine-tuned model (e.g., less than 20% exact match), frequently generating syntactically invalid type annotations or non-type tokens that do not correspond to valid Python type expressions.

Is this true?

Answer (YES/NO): YES